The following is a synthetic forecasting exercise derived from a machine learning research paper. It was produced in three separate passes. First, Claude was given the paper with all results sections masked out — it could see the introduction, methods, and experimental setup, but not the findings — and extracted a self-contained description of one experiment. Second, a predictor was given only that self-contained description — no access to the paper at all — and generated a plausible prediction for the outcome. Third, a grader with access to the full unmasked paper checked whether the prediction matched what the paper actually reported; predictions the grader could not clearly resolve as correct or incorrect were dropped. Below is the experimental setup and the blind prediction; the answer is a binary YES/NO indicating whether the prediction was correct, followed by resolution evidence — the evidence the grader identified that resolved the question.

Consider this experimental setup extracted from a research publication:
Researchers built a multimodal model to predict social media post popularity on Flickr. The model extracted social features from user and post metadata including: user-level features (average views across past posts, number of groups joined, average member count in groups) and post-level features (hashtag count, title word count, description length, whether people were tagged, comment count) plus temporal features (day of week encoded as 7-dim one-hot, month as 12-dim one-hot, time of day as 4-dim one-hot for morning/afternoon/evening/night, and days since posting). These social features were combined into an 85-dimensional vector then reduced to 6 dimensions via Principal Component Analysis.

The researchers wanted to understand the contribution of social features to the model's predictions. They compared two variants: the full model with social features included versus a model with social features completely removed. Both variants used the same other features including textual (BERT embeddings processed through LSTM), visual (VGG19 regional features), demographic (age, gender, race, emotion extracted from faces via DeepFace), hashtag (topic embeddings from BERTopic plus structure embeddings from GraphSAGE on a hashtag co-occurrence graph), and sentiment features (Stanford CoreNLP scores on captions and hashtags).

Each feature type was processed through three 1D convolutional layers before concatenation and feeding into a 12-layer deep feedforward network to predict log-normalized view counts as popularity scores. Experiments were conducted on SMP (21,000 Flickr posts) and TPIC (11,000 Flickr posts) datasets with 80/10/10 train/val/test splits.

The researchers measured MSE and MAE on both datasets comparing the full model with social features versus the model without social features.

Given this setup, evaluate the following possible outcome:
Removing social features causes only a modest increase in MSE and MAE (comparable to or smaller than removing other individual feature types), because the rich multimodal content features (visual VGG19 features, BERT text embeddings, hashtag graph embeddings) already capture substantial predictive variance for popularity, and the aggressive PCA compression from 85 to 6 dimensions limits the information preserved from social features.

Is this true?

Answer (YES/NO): NO